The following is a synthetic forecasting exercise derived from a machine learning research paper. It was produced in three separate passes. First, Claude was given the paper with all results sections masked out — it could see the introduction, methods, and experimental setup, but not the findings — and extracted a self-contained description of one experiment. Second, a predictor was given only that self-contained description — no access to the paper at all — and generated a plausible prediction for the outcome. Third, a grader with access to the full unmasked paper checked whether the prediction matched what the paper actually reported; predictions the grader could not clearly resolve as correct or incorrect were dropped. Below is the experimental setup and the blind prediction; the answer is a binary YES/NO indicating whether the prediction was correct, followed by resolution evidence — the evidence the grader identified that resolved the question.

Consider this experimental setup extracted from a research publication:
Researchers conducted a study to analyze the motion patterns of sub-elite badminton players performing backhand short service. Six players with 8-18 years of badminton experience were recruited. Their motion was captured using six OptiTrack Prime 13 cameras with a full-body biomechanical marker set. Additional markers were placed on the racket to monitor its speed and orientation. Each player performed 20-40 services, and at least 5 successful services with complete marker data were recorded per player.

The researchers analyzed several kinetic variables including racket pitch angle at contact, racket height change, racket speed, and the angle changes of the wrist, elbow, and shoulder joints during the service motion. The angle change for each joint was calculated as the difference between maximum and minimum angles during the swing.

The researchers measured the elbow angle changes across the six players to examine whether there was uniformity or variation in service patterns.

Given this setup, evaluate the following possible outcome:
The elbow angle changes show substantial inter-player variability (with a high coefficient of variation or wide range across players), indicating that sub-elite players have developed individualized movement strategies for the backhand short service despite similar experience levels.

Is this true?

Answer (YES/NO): YES